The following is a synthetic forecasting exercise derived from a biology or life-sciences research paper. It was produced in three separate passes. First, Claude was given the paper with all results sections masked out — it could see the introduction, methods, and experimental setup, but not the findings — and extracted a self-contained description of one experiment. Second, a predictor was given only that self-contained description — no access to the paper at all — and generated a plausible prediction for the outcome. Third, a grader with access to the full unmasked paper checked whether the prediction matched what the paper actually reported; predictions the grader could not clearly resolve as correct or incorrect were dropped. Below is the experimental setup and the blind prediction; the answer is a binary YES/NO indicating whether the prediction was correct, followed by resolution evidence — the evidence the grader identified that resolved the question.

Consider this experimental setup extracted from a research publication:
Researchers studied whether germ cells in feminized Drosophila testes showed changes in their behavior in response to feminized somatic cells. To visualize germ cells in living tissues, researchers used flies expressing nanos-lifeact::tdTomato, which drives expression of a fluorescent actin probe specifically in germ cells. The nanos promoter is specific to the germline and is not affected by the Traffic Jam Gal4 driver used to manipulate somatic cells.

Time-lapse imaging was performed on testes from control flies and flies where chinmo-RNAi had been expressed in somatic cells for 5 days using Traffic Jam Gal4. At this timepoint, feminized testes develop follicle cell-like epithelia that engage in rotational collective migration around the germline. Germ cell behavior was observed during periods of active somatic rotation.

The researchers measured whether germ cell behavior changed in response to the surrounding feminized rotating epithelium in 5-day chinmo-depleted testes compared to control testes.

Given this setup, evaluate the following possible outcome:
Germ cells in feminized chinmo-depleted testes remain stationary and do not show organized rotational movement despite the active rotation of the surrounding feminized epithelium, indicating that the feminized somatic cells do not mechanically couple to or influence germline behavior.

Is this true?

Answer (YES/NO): NO